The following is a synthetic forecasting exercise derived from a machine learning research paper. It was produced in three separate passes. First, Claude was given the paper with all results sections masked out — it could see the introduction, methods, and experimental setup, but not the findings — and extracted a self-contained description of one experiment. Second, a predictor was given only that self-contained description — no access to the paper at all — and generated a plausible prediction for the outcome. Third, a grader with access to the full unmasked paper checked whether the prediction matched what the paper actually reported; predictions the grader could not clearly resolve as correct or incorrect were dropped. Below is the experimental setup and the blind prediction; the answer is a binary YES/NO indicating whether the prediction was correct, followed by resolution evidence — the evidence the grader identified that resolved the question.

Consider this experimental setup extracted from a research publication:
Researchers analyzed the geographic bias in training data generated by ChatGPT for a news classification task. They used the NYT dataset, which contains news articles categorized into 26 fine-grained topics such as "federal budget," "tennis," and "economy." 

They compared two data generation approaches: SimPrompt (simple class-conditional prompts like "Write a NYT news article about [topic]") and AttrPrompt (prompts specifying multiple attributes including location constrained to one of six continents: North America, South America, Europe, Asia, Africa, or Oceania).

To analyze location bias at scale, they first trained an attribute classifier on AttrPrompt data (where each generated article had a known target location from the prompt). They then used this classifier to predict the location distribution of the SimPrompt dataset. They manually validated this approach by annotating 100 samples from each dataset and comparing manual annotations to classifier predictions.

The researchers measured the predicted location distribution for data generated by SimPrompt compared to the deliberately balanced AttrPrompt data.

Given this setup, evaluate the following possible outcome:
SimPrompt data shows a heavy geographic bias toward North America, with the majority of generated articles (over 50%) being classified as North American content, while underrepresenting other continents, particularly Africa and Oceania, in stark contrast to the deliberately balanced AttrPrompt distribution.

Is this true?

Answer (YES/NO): YES